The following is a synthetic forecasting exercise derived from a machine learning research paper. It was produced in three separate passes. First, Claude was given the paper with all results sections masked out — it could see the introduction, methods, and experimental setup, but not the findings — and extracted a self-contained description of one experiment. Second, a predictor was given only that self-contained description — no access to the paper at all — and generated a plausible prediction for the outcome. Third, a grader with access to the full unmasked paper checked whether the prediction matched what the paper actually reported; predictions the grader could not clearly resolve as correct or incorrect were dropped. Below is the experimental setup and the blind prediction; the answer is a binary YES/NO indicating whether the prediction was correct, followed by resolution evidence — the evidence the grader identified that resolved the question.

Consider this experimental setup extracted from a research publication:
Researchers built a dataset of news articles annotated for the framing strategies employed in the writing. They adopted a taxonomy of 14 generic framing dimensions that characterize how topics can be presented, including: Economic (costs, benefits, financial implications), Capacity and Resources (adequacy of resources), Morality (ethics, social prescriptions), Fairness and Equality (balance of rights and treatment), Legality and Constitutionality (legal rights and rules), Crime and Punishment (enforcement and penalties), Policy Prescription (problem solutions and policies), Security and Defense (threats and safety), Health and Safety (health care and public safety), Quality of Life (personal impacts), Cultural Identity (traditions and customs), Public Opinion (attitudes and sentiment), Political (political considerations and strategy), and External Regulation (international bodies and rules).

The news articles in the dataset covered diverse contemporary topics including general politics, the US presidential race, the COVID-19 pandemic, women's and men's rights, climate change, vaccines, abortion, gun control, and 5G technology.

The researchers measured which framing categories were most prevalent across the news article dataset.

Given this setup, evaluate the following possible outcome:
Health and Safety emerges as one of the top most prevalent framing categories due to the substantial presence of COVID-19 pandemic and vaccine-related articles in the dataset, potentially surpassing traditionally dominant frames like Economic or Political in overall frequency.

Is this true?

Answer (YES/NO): NO